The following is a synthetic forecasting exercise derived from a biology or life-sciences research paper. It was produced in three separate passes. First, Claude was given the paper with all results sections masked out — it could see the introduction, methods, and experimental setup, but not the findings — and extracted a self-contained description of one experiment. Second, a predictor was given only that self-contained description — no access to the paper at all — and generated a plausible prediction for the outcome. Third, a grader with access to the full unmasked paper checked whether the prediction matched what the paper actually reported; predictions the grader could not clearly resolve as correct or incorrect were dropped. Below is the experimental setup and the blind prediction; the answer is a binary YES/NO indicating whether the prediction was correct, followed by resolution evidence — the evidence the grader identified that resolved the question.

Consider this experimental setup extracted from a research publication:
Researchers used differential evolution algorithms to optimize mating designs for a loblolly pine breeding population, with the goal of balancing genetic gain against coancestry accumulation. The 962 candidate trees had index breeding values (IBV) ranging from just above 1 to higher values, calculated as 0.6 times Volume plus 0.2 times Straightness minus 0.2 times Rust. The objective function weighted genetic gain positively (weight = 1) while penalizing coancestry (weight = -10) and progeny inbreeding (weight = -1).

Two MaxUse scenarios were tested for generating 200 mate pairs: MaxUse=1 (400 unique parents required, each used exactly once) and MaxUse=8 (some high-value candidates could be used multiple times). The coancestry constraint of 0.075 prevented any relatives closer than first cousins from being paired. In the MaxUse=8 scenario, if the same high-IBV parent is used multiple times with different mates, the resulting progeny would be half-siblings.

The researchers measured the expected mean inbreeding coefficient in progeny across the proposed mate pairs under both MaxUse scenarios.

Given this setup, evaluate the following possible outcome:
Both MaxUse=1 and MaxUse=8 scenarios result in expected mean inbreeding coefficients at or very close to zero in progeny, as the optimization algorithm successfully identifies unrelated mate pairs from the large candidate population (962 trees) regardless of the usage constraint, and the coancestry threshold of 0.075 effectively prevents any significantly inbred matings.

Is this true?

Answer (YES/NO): NO